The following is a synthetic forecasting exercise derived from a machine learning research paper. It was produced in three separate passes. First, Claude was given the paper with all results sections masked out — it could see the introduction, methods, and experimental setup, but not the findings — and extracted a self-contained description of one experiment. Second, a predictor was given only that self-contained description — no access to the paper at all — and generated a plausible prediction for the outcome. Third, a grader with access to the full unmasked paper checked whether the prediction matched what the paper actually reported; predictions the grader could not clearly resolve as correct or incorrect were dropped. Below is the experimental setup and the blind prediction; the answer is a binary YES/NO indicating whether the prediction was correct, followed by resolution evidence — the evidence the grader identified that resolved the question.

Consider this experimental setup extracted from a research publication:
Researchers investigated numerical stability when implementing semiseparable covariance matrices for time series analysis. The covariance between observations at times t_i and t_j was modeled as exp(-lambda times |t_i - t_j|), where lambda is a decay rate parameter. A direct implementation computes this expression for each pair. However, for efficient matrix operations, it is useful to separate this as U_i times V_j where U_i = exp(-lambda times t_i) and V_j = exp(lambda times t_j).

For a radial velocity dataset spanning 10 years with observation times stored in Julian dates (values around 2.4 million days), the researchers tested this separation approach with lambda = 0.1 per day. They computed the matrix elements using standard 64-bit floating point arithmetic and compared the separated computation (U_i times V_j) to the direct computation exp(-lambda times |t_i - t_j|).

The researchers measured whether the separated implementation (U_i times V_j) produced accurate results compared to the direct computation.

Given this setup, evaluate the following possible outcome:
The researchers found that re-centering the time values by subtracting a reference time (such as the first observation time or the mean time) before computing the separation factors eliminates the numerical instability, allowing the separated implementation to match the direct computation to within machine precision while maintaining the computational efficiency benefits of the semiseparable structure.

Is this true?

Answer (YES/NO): NO